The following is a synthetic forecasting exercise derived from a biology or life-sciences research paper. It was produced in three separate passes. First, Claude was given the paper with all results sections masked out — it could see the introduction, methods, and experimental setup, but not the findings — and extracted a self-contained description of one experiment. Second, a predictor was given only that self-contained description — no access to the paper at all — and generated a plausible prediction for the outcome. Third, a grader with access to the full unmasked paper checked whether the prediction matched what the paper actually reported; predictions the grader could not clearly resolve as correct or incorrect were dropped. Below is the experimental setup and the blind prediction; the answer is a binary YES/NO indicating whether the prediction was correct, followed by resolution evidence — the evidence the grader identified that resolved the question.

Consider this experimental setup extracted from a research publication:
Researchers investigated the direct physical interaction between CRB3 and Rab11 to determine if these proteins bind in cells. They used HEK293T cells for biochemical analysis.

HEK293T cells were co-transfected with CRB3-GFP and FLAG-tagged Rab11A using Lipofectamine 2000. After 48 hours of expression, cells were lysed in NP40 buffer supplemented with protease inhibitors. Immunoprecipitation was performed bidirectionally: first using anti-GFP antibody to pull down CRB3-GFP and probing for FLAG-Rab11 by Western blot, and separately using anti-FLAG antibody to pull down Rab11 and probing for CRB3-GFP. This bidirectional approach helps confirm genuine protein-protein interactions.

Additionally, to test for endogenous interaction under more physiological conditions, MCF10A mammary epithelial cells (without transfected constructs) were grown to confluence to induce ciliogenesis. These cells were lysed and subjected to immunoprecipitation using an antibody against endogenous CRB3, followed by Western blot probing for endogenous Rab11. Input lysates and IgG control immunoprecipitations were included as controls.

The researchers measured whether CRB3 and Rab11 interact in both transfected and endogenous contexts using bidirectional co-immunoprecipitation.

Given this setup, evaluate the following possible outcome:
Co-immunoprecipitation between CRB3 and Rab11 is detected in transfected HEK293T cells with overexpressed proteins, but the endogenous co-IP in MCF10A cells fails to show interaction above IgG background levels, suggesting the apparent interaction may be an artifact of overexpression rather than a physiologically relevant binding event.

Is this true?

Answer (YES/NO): NO